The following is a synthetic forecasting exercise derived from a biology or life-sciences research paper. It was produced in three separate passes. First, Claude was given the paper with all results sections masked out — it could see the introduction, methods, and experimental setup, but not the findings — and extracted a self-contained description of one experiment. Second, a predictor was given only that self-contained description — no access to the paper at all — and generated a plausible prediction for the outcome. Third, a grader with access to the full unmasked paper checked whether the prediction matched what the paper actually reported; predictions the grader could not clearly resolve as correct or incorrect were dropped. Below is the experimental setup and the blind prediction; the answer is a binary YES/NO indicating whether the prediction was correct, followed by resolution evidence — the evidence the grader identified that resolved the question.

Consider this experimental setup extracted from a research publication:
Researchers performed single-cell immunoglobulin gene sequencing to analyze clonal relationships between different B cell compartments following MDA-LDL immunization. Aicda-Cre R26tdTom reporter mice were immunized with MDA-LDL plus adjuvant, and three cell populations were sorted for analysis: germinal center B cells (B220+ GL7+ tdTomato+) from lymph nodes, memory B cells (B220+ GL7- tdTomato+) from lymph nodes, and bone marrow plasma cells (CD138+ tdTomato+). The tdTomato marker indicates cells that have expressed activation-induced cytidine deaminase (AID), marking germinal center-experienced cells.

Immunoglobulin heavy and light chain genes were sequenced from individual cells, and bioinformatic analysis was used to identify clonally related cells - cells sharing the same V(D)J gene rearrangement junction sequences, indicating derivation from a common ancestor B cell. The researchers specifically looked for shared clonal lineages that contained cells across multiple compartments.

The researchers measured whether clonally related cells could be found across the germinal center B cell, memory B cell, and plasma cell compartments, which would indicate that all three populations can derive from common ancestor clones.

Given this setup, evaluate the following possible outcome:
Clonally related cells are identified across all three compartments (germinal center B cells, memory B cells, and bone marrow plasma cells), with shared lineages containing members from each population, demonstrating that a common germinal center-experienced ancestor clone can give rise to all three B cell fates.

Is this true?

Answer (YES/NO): YES